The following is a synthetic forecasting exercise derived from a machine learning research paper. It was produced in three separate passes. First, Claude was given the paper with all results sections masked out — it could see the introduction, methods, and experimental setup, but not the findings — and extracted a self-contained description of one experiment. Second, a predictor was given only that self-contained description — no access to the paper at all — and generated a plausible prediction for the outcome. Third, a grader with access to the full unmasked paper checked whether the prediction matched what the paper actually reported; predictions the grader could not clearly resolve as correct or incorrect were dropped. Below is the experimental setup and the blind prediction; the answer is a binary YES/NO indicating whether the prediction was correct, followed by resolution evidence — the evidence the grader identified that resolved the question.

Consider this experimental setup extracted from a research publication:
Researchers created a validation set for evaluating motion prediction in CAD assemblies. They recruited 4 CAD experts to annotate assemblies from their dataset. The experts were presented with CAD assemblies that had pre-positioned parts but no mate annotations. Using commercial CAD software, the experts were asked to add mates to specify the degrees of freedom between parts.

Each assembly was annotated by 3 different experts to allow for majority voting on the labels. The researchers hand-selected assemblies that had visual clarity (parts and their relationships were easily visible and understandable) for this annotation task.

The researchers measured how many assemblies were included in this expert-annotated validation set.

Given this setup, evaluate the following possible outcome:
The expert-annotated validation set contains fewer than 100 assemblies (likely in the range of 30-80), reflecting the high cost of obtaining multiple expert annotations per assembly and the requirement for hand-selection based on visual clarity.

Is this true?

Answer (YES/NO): NO